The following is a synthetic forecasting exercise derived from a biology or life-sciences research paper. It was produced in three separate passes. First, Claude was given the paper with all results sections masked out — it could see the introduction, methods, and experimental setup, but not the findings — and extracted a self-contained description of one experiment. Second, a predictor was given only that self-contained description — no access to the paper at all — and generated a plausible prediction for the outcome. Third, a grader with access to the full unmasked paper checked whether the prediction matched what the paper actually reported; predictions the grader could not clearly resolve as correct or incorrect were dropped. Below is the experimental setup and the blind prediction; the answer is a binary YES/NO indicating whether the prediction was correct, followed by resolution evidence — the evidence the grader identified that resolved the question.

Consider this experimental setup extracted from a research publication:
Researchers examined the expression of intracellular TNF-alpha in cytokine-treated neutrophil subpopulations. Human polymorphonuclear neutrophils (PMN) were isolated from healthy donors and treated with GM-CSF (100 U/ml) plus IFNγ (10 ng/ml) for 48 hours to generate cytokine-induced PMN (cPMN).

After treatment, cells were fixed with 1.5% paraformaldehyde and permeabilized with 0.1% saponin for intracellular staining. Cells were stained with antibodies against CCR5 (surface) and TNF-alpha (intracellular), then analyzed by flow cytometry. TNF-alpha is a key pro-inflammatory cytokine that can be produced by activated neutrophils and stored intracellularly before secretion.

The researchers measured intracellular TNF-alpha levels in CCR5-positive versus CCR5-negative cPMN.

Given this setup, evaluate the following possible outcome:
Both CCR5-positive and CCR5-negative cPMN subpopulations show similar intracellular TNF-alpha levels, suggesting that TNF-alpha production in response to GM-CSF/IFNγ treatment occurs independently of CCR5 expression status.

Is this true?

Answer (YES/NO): NO